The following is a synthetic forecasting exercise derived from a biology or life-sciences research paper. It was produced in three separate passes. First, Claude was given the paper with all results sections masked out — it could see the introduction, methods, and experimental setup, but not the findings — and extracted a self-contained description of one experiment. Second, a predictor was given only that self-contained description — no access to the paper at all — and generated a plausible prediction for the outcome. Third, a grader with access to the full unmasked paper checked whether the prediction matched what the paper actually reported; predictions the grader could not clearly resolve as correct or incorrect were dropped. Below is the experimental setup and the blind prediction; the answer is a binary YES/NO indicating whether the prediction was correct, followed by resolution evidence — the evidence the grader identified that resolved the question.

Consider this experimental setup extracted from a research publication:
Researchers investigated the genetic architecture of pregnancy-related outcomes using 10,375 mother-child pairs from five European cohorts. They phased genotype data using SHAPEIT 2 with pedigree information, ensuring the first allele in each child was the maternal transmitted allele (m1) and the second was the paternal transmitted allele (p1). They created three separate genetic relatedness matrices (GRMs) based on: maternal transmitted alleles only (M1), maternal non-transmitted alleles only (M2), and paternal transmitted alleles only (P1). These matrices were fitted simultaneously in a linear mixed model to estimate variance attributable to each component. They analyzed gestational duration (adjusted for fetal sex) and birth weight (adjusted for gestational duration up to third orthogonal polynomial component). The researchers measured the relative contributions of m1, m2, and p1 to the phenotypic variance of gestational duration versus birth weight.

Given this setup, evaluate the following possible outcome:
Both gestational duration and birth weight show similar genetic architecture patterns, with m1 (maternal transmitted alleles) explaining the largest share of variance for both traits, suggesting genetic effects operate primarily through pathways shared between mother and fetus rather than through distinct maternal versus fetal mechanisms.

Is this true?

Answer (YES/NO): NO